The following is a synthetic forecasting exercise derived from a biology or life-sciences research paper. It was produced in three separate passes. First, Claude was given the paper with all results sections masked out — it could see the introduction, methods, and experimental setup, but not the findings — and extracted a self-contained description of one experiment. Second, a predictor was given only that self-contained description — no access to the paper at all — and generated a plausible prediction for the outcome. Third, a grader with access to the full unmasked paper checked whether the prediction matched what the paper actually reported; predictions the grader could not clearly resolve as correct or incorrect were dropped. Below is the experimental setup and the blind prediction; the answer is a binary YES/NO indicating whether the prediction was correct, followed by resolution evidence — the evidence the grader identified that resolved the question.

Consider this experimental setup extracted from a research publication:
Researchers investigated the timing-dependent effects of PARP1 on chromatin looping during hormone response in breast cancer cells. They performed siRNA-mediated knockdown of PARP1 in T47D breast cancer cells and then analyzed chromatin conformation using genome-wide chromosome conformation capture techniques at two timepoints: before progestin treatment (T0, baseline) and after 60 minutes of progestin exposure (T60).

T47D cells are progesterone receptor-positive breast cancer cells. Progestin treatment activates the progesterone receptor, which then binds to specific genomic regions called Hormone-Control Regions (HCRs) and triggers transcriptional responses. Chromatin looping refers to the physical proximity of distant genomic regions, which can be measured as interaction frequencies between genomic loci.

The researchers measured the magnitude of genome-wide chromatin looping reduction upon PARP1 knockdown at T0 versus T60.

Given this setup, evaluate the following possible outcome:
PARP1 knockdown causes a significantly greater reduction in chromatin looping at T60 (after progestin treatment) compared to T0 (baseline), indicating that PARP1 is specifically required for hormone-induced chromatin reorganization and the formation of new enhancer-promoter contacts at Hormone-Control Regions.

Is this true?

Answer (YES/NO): YES